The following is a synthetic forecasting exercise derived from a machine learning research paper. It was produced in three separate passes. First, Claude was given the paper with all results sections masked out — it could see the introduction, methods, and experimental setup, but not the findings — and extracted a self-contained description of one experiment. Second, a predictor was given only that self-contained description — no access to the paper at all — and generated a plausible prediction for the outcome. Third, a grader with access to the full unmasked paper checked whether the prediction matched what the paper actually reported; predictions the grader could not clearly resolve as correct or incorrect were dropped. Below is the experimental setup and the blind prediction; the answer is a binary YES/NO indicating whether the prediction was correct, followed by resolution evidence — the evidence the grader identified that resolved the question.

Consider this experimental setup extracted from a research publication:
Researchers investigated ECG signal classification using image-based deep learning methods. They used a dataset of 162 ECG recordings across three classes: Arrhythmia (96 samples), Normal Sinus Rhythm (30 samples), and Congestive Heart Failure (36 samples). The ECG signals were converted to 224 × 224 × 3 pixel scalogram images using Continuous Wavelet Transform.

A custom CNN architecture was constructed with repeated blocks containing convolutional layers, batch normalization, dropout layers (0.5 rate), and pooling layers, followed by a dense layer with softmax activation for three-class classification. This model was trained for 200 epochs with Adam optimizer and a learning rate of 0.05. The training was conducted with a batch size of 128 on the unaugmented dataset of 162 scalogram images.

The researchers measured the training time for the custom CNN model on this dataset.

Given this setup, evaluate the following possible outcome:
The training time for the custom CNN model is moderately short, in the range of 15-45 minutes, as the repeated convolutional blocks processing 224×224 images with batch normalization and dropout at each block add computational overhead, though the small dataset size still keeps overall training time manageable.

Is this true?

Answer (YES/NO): NO